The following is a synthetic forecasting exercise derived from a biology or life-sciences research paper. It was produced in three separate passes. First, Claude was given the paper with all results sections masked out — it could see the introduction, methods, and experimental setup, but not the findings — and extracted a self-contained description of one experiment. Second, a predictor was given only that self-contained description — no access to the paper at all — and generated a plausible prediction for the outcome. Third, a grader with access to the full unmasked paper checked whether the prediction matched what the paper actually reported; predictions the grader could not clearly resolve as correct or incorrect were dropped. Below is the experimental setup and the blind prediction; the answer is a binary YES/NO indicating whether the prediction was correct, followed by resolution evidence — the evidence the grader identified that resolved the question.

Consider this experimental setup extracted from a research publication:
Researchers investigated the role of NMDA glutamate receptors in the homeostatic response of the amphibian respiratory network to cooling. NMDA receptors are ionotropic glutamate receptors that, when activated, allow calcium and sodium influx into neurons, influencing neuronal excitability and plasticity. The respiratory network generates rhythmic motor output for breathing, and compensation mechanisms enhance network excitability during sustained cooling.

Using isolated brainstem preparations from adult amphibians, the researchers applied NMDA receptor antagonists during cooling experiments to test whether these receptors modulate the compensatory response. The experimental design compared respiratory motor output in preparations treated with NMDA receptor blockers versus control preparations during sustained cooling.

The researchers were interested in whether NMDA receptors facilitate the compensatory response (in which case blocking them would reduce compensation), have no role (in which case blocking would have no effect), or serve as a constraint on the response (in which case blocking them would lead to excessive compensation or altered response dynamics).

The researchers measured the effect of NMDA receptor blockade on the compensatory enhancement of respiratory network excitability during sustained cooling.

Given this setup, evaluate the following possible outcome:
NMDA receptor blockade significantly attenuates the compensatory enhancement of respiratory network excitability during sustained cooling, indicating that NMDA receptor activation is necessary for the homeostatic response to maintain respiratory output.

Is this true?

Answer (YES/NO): NO